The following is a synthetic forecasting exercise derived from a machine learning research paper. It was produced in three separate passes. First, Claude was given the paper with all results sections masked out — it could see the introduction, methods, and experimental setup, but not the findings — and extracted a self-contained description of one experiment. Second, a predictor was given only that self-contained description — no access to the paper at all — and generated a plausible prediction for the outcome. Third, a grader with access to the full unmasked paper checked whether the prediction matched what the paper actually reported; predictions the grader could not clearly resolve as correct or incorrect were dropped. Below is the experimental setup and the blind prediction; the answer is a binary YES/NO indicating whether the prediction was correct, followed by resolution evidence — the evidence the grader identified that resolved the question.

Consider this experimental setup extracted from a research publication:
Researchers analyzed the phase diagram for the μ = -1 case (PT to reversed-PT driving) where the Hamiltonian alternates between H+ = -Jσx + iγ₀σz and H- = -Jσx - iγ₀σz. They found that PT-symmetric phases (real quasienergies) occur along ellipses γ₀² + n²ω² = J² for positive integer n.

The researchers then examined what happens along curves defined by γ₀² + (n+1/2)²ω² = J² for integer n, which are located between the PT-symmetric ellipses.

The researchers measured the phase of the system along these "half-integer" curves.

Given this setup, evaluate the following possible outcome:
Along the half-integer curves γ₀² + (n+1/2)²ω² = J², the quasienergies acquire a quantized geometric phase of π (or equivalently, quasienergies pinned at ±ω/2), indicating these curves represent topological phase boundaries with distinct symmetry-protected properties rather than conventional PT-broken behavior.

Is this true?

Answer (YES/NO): NO